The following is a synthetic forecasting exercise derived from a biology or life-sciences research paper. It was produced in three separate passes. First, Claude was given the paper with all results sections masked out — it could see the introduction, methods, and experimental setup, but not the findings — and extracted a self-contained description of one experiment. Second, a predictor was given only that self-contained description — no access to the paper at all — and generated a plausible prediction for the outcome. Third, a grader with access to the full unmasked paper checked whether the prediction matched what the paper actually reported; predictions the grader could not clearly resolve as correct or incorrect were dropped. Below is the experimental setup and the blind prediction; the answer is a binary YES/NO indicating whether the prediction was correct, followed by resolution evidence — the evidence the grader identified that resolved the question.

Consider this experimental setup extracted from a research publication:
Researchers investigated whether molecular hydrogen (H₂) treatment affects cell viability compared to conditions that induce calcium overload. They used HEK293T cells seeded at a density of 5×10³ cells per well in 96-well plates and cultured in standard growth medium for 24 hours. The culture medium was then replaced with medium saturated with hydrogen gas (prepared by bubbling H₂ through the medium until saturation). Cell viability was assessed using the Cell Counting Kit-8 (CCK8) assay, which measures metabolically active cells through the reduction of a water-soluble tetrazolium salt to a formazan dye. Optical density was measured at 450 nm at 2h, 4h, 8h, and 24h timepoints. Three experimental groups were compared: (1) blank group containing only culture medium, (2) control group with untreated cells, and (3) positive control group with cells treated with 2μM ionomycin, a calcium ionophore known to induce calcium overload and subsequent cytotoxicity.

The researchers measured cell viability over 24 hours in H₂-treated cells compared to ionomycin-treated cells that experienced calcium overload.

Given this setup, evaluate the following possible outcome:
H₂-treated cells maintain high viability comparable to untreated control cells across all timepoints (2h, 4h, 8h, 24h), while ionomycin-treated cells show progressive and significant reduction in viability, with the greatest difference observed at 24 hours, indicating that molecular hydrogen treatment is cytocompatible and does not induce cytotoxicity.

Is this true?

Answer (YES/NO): YES